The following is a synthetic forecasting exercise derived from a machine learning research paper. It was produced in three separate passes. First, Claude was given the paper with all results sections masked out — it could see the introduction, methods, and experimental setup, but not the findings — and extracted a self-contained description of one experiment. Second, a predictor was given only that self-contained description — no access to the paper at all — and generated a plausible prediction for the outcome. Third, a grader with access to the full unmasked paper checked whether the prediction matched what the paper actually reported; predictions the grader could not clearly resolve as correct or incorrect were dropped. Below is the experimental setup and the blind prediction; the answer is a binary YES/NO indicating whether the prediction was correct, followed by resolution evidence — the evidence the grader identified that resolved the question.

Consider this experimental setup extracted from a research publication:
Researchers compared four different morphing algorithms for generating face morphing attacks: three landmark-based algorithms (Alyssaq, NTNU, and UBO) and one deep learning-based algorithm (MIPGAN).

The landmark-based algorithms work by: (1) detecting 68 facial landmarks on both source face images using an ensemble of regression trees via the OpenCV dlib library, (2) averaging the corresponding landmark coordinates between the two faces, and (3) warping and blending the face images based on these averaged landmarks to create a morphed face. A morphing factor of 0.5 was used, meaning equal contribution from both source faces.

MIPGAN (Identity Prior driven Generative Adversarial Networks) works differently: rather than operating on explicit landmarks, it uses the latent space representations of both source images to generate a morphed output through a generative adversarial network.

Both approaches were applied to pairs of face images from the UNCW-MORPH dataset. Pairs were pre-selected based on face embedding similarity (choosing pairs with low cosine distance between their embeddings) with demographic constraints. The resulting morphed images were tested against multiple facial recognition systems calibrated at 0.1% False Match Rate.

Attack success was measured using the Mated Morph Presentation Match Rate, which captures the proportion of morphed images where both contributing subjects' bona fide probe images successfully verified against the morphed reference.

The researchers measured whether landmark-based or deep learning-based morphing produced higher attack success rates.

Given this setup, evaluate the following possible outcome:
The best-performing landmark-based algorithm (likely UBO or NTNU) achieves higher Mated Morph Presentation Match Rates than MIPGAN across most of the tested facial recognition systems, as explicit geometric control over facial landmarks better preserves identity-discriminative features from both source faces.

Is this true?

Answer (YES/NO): YES